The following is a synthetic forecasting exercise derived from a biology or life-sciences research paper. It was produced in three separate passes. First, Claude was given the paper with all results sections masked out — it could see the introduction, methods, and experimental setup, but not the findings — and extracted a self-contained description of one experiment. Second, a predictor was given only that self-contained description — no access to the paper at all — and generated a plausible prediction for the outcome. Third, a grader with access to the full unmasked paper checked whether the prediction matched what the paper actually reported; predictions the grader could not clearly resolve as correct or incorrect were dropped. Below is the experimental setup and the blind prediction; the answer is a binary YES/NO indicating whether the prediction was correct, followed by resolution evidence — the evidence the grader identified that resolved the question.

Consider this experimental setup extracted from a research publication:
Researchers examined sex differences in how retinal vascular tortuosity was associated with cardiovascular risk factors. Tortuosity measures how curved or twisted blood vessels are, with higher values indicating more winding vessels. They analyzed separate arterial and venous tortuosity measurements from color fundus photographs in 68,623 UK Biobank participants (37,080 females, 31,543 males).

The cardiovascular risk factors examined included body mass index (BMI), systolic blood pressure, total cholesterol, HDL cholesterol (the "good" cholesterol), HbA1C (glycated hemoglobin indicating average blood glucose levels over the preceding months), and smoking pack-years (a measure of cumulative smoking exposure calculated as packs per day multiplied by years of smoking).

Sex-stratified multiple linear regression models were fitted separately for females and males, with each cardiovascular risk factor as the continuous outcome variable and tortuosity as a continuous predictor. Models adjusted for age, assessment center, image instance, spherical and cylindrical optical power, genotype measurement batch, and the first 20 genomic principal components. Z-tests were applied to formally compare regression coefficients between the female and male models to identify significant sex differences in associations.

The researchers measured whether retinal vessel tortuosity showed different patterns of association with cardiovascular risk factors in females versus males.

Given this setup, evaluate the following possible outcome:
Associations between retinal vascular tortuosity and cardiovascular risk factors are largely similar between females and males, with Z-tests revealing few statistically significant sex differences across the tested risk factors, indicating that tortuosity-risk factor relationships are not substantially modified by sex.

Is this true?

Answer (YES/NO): NO